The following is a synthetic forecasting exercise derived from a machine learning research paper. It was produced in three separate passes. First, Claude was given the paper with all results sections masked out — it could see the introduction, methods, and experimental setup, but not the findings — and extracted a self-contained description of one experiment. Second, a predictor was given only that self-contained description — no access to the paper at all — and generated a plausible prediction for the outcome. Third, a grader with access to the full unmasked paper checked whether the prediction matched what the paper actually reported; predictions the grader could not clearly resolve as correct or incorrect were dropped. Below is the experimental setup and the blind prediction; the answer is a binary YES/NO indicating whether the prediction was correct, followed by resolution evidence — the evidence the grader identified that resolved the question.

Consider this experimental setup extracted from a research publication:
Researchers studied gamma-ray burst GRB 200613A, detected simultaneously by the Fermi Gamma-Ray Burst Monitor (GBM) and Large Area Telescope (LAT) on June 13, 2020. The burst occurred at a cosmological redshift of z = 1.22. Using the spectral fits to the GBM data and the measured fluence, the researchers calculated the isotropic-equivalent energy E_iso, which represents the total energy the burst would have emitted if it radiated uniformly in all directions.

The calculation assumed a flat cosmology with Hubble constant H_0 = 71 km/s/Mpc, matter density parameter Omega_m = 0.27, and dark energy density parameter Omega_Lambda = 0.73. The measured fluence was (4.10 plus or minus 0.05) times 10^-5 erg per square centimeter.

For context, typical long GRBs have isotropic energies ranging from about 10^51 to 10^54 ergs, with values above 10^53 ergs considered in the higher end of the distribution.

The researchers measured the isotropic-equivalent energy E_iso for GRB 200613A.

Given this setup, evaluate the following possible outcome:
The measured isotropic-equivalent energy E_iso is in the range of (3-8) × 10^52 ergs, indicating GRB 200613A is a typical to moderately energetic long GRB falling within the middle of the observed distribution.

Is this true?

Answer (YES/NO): NO